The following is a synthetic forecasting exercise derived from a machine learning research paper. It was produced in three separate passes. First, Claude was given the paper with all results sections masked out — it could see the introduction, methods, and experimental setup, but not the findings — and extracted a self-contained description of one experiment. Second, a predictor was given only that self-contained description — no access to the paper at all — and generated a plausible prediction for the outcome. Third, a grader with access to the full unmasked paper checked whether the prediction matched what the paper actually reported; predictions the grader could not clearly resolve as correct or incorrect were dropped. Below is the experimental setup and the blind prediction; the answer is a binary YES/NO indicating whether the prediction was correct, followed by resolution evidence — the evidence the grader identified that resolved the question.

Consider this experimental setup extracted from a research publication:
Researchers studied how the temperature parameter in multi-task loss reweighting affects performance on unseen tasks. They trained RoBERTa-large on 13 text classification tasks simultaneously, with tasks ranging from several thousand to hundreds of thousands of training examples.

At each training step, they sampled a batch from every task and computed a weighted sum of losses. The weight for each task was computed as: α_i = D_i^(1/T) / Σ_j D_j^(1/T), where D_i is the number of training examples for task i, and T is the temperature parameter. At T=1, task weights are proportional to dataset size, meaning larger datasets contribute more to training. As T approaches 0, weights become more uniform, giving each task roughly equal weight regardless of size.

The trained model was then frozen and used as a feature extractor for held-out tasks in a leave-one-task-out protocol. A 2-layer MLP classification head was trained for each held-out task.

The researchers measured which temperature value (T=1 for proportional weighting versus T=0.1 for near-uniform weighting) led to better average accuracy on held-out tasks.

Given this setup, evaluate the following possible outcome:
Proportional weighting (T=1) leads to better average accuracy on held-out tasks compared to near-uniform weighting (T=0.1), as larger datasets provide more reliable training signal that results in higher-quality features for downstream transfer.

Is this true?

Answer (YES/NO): NO